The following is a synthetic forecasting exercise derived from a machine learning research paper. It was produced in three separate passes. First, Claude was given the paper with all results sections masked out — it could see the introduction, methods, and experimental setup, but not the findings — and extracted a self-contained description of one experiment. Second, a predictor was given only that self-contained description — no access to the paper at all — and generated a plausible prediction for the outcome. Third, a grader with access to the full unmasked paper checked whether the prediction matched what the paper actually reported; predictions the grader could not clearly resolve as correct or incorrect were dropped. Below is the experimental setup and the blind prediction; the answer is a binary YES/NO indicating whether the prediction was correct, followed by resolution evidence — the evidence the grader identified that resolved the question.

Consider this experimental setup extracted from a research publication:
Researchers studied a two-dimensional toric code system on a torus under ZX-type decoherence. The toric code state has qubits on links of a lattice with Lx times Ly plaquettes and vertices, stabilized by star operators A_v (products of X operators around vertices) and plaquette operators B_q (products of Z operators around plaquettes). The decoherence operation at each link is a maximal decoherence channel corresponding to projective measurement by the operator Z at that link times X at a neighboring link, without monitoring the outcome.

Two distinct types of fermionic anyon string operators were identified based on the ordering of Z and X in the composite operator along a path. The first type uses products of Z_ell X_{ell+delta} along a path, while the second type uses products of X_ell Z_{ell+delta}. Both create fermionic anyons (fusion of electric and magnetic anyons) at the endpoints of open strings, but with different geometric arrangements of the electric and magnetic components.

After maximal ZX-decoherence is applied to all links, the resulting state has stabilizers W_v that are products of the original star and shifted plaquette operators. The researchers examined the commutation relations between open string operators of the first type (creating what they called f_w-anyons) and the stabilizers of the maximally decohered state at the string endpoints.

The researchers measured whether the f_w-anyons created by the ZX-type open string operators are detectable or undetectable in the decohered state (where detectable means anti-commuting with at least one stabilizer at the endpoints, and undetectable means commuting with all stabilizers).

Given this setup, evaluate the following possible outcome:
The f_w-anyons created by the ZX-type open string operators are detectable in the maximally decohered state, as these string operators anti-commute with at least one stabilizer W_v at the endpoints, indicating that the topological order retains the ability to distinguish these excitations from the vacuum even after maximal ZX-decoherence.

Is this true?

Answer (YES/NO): NO